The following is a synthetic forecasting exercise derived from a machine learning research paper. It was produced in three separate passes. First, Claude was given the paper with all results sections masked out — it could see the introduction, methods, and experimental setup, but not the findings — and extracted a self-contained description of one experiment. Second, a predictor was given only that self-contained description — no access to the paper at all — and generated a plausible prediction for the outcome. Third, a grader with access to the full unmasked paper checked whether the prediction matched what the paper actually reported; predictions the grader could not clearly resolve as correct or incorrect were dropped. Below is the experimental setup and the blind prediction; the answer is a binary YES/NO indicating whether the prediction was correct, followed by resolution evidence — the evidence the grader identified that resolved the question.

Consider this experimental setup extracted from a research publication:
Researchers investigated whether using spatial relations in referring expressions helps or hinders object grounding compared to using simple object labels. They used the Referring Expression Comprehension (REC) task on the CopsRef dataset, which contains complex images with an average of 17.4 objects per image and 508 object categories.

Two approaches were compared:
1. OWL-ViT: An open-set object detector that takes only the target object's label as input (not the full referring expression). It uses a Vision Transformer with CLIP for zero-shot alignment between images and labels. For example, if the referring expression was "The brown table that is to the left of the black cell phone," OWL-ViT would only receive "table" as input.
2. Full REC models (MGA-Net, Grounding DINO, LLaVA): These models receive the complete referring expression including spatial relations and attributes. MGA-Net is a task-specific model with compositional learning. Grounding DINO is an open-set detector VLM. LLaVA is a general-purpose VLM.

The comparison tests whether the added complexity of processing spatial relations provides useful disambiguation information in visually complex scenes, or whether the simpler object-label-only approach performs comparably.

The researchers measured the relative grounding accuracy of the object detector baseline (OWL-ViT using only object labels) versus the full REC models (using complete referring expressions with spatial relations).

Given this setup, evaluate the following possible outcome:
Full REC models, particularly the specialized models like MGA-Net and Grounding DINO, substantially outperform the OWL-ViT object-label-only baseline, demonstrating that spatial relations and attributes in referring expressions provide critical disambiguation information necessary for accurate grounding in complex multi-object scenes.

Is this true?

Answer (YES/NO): YES